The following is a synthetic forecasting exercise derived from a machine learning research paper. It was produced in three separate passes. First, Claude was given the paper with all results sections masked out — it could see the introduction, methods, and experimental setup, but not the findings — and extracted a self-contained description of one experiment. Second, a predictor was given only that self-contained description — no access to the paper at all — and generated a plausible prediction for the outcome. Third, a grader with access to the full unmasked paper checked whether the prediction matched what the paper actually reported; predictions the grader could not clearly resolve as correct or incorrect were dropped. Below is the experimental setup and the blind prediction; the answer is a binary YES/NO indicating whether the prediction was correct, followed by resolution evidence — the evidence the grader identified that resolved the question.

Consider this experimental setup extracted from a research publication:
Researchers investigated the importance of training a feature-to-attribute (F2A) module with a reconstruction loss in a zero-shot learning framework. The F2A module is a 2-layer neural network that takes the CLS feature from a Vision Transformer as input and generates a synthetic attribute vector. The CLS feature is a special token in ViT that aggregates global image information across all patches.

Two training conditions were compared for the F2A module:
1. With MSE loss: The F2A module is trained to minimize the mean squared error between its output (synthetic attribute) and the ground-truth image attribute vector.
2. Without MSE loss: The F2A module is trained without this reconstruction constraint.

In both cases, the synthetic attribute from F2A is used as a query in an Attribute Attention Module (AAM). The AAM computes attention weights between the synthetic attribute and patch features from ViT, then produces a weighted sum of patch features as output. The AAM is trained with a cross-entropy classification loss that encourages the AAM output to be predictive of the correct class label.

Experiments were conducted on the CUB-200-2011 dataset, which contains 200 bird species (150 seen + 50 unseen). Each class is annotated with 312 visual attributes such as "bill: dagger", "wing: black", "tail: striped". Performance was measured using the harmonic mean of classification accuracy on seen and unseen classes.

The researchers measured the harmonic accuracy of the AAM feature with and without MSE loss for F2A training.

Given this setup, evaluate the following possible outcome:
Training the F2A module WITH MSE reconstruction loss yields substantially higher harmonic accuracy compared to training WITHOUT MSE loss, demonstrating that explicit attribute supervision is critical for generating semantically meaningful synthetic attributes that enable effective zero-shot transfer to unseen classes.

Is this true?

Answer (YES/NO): YES